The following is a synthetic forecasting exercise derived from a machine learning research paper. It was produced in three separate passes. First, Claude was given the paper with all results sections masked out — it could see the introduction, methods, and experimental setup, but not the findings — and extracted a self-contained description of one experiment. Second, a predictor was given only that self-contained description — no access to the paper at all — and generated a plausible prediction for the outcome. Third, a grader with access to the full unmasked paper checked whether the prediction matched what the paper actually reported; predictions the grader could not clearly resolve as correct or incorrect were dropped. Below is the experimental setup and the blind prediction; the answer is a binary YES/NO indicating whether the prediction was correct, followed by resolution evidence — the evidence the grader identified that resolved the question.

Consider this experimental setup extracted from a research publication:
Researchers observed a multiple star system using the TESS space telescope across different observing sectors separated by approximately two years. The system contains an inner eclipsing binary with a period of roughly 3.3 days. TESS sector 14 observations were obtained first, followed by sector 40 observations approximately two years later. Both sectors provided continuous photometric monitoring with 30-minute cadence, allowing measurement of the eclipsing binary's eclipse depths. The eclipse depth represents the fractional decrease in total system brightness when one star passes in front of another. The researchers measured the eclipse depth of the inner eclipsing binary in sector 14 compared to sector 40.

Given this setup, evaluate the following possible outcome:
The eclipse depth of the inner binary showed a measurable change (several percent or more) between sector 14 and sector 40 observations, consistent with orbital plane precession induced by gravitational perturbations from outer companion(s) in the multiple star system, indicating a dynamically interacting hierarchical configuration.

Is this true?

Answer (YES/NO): YES